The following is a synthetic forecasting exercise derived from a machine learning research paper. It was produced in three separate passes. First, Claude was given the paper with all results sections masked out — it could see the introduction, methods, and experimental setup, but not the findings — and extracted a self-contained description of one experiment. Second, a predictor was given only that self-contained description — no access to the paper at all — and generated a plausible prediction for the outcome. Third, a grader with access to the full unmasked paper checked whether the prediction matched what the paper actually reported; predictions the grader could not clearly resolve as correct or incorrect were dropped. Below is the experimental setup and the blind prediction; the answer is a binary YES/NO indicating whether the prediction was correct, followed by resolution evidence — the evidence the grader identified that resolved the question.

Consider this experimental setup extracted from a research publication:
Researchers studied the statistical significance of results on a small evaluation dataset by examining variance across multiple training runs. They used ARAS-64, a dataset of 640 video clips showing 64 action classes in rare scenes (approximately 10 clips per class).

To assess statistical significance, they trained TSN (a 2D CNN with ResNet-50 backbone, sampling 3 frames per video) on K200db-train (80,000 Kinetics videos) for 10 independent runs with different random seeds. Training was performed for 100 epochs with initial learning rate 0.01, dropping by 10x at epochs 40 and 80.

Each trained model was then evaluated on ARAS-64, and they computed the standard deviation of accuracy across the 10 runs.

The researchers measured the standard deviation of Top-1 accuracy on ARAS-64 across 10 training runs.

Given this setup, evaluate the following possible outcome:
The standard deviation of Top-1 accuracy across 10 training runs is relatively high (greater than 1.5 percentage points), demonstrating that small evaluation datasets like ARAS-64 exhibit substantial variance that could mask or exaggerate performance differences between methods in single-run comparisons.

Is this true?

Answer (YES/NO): NO